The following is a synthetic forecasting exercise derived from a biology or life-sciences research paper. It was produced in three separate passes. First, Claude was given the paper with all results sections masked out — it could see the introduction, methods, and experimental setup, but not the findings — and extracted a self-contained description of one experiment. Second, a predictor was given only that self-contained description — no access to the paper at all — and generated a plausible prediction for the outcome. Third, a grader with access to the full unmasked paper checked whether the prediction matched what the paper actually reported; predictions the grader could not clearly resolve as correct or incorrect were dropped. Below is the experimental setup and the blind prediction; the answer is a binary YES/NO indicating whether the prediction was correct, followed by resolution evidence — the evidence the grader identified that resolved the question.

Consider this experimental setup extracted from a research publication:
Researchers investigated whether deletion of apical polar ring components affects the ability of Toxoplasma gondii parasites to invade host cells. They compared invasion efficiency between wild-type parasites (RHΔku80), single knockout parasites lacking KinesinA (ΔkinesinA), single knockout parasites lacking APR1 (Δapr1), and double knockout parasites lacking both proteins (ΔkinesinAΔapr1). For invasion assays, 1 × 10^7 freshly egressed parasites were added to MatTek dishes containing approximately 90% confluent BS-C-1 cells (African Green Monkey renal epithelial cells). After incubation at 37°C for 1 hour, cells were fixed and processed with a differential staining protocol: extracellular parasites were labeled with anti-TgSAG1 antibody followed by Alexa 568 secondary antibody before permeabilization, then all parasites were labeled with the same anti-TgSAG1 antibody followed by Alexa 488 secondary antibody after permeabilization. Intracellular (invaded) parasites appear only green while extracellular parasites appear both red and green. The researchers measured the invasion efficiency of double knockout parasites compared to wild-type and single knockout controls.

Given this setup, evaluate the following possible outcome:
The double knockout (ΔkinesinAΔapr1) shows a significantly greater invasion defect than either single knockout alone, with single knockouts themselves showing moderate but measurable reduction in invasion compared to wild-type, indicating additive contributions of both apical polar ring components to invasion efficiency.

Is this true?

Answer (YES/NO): YES